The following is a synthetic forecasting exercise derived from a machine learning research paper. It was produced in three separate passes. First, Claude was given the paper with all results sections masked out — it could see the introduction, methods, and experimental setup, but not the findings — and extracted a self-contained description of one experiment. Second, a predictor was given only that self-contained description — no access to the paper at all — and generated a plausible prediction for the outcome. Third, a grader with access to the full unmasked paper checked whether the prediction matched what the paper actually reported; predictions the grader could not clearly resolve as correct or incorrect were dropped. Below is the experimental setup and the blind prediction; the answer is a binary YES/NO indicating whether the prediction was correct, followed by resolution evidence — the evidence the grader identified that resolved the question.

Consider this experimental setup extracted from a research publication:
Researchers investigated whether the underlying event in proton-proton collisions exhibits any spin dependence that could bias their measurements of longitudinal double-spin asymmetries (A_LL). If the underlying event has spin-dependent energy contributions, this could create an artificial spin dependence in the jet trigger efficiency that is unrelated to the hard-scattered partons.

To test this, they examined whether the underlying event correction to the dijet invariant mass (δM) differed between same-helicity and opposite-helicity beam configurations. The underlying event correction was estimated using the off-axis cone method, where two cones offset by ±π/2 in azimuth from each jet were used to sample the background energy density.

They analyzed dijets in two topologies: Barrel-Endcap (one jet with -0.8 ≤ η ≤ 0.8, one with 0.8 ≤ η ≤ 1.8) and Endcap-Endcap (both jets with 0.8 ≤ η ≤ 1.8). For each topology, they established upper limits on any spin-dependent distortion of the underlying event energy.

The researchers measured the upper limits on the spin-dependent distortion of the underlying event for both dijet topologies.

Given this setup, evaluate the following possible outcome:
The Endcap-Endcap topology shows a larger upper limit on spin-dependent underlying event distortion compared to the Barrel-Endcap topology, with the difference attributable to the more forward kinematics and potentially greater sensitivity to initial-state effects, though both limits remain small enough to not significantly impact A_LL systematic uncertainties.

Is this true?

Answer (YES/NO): NO